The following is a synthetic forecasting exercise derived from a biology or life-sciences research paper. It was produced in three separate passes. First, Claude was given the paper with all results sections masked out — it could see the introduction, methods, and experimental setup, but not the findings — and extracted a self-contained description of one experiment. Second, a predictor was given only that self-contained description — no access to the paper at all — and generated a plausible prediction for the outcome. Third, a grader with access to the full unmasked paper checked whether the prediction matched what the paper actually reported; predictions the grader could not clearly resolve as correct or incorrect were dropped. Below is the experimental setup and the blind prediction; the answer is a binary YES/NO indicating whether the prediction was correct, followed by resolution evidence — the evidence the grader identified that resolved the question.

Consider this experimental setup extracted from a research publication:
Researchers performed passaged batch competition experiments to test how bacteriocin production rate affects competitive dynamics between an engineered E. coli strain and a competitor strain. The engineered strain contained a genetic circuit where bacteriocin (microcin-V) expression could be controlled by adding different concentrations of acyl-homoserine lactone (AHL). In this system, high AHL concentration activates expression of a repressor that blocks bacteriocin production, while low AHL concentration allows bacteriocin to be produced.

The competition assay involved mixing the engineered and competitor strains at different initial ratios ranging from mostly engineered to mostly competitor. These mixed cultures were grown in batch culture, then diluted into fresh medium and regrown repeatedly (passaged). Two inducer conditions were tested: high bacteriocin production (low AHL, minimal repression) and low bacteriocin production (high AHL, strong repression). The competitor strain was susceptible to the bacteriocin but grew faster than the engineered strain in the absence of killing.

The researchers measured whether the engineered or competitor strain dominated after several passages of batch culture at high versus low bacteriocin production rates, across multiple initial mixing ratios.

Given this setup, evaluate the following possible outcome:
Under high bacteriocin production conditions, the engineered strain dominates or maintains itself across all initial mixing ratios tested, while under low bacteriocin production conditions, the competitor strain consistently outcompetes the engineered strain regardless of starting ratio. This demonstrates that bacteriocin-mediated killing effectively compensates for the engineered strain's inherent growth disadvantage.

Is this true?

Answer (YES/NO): NO